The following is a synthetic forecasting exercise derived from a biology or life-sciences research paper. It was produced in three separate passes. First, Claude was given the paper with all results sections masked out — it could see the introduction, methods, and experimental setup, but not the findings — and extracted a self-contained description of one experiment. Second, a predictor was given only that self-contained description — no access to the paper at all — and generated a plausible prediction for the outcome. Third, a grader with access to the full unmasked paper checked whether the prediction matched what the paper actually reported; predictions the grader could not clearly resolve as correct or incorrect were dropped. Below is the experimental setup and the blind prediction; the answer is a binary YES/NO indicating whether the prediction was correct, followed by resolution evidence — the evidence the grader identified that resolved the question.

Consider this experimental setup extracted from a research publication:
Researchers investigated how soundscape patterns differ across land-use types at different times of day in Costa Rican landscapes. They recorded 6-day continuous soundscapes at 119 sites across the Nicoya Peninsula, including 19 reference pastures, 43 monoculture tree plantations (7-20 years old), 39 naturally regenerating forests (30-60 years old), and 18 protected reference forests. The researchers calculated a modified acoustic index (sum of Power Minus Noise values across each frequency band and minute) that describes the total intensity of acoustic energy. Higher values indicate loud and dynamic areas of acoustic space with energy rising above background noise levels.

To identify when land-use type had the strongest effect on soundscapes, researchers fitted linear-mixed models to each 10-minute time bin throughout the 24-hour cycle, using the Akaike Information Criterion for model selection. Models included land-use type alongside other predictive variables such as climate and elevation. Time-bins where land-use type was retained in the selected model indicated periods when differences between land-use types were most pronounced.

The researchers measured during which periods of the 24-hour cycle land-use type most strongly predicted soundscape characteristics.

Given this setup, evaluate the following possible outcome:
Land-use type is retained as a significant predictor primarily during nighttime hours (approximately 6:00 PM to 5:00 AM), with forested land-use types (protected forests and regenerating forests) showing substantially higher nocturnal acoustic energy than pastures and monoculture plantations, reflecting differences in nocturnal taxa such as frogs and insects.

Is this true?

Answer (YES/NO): NO